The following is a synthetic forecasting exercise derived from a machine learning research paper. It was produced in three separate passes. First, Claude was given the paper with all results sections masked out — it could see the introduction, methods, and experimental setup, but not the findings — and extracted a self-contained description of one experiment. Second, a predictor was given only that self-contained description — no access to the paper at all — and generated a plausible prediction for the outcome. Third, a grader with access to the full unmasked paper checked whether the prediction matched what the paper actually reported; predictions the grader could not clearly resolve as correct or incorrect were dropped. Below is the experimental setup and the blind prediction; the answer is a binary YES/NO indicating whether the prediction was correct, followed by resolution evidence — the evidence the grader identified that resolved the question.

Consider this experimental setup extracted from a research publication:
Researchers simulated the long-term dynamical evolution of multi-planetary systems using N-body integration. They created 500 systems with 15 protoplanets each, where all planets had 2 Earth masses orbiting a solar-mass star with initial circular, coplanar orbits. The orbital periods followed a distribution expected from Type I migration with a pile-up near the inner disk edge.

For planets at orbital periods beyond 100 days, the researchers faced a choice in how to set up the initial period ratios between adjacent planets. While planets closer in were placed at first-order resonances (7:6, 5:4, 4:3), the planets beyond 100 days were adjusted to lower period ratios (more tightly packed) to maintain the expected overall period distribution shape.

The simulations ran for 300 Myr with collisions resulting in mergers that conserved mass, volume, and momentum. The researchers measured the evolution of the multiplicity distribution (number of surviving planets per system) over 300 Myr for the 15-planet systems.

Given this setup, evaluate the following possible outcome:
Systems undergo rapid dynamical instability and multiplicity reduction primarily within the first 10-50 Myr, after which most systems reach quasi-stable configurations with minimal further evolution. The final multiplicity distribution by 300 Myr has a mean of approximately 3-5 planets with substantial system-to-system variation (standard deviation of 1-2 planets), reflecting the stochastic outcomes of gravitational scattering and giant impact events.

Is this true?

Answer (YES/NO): NO